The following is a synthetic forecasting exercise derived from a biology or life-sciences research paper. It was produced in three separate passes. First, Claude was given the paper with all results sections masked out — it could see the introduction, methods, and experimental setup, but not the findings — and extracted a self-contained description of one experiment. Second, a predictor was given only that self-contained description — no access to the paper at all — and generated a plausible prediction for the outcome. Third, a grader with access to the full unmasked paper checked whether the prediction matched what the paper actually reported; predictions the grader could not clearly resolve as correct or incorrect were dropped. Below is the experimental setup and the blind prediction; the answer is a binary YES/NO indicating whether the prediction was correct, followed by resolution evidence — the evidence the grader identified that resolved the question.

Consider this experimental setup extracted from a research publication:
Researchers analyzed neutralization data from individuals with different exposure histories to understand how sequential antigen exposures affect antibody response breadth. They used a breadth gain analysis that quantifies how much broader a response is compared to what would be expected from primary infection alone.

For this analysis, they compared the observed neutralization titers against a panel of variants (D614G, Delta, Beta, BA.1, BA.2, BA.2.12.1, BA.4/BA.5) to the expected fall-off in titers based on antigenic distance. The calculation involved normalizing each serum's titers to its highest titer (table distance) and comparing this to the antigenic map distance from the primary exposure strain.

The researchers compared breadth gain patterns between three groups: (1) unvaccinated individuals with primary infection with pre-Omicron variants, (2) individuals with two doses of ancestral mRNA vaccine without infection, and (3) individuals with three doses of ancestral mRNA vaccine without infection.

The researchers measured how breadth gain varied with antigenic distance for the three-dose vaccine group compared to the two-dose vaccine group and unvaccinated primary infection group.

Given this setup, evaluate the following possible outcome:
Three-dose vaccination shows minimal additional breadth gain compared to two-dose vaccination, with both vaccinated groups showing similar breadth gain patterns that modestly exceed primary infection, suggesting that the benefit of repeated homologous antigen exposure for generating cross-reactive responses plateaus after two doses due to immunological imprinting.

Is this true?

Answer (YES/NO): NO